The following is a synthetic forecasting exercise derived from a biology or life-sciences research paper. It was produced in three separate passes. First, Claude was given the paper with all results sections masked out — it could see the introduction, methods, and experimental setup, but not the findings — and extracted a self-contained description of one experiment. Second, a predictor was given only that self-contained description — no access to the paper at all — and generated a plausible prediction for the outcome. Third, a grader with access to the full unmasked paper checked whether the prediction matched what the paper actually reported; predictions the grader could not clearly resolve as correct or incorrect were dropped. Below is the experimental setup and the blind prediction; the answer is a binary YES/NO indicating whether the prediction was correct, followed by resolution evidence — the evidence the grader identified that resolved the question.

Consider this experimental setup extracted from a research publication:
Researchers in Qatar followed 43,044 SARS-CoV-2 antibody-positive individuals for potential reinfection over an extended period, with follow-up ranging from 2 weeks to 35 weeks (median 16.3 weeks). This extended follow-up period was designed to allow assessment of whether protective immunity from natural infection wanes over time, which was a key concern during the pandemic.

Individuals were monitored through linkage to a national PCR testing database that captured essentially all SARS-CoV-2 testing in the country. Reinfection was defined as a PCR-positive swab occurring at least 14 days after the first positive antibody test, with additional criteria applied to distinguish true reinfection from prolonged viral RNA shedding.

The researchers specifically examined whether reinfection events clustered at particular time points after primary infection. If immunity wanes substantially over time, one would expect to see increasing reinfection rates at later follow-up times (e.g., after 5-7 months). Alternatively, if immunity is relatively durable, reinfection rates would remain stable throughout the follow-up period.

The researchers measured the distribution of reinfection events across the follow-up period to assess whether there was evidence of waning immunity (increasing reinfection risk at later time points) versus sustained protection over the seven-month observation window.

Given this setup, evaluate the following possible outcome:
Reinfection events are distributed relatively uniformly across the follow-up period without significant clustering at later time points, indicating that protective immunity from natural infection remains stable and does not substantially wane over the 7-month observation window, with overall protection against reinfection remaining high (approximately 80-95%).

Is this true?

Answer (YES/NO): NO